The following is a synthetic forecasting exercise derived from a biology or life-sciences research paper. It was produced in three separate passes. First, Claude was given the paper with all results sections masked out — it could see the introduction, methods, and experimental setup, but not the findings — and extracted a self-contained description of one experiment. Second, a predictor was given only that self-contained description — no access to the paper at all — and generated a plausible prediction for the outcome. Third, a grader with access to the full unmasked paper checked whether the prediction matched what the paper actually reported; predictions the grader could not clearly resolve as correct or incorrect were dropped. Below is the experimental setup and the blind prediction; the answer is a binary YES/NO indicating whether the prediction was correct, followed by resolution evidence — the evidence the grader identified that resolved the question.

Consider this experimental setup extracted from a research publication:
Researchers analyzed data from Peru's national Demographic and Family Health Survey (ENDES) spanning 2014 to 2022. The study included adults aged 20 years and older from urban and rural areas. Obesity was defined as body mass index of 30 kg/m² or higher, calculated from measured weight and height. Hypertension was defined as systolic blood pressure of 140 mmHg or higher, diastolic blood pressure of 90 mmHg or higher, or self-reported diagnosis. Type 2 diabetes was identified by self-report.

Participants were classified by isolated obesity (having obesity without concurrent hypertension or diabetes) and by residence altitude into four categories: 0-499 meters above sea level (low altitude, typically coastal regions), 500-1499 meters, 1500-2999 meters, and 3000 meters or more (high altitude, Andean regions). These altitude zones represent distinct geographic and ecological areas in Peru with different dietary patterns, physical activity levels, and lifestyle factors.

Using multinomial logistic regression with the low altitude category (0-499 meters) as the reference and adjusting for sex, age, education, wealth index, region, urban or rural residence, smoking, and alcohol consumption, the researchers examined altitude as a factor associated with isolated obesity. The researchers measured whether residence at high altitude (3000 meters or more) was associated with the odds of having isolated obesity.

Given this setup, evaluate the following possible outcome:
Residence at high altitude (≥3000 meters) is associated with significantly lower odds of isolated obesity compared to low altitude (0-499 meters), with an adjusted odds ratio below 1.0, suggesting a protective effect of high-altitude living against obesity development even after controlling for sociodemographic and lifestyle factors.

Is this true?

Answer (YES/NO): YES